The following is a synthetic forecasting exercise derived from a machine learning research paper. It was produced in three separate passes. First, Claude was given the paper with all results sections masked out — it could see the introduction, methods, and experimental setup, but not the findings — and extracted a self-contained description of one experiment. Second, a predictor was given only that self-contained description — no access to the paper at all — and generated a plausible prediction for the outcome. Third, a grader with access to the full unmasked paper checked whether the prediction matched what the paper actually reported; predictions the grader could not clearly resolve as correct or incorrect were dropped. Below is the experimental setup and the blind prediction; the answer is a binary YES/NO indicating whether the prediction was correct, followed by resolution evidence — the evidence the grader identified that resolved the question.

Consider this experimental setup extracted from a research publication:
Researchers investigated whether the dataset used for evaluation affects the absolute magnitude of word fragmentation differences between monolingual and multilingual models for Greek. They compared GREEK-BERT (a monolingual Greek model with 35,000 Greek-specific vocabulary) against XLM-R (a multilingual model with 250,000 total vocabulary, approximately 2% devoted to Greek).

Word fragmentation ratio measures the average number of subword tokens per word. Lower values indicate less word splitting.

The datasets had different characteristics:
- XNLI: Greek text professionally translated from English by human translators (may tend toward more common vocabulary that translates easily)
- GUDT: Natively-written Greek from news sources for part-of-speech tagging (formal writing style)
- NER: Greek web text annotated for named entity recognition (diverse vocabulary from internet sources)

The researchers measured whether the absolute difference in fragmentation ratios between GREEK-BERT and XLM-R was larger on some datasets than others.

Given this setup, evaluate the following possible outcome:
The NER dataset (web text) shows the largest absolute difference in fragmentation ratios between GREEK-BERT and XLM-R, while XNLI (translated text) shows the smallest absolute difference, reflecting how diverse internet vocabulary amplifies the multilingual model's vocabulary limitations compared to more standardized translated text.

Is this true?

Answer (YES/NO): YES